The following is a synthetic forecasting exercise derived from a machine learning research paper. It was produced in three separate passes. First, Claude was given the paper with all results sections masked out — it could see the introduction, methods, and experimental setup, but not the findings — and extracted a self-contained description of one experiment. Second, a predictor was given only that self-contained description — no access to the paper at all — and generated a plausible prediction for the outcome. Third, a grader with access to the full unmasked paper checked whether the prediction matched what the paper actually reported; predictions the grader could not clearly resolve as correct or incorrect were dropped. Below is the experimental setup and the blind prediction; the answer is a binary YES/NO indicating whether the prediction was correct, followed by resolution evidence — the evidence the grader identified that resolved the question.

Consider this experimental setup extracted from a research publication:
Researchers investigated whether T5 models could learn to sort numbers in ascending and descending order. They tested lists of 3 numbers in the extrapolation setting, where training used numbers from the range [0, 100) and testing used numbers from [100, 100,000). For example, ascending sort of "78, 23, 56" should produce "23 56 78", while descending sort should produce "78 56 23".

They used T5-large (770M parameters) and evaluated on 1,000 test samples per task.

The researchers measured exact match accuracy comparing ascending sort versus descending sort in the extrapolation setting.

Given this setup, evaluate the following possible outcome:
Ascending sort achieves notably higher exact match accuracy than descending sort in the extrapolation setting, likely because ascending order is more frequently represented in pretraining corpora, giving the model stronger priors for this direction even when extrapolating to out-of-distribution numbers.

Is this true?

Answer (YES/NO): NO